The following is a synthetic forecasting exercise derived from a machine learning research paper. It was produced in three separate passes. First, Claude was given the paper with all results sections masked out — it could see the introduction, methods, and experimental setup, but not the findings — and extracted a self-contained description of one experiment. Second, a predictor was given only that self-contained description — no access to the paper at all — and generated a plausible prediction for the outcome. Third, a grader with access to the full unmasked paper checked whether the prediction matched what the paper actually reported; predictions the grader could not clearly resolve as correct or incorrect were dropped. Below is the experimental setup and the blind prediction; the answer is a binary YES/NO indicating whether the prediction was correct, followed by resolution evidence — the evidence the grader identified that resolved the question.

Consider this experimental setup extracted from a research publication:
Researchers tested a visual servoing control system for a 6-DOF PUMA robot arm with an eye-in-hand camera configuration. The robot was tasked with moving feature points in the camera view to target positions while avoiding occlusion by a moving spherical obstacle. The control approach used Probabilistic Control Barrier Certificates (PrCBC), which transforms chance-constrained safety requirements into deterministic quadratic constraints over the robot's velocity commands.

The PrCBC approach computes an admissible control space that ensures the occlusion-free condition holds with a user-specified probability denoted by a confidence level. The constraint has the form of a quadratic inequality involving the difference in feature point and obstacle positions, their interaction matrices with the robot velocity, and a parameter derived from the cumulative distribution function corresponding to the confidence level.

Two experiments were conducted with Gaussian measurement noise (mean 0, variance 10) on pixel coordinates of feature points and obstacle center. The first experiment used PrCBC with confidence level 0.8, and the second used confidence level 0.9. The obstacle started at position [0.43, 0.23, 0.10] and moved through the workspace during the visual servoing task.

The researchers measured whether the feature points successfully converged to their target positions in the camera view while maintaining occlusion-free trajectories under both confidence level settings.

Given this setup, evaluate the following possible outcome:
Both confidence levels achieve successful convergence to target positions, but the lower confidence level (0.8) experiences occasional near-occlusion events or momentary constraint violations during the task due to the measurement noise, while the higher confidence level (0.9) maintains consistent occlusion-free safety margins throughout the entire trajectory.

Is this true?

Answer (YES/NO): NO